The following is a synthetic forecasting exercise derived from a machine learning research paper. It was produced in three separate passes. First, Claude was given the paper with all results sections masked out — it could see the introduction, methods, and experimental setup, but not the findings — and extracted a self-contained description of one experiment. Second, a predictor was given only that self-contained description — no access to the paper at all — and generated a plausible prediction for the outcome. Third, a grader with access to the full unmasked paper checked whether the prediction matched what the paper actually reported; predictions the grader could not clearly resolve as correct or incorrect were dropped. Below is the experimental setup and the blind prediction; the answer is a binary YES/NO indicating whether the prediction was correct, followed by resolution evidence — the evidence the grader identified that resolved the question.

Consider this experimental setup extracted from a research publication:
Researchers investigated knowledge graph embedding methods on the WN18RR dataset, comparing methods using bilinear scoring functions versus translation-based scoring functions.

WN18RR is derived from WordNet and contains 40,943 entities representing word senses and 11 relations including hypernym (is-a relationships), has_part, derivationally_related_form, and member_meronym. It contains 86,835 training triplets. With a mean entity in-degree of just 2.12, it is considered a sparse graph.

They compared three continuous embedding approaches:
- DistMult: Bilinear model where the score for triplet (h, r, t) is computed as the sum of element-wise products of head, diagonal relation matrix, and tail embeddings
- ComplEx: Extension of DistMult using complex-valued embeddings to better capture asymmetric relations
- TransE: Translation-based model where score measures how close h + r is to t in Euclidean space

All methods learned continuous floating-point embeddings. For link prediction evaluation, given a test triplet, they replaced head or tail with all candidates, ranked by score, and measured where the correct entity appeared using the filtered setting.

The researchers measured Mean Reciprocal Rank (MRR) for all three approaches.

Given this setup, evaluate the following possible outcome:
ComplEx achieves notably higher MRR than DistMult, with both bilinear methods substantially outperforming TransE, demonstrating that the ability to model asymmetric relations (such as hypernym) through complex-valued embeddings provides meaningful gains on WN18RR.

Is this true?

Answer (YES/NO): NO